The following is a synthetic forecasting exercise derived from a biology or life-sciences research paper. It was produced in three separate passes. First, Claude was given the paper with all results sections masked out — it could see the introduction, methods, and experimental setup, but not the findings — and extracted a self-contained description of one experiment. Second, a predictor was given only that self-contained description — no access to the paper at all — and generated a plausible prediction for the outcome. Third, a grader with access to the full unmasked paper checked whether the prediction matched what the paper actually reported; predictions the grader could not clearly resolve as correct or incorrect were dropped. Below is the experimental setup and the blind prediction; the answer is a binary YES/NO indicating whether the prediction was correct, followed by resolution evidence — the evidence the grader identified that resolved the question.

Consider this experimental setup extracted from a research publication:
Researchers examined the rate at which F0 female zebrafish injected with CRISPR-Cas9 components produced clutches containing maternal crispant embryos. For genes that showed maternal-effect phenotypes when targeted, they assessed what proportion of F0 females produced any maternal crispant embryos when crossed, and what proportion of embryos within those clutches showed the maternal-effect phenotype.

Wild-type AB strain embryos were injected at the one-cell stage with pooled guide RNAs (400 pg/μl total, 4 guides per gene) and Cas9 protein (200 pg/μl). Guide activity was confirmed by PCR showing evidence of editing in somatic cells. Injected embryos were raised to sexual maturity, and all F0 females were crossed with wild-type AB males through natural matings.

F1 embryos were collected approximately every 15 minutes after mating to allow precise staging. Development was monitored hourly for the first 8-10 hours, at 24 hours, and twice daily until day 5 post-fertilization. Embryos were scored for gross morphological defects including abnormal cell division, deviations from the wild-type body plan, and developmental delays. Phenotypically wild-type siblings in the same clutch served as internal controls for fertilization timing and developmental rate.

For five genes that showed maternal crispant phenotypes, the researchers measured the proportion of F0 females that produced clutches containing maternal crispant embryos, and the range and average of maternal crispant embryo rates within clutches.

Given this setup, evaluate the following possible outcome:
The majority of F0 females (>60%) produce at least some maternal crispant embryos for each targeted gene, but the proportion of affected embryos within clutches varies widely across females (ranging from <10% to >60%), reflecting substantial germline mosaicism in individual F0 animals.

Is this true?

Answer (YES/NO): NO